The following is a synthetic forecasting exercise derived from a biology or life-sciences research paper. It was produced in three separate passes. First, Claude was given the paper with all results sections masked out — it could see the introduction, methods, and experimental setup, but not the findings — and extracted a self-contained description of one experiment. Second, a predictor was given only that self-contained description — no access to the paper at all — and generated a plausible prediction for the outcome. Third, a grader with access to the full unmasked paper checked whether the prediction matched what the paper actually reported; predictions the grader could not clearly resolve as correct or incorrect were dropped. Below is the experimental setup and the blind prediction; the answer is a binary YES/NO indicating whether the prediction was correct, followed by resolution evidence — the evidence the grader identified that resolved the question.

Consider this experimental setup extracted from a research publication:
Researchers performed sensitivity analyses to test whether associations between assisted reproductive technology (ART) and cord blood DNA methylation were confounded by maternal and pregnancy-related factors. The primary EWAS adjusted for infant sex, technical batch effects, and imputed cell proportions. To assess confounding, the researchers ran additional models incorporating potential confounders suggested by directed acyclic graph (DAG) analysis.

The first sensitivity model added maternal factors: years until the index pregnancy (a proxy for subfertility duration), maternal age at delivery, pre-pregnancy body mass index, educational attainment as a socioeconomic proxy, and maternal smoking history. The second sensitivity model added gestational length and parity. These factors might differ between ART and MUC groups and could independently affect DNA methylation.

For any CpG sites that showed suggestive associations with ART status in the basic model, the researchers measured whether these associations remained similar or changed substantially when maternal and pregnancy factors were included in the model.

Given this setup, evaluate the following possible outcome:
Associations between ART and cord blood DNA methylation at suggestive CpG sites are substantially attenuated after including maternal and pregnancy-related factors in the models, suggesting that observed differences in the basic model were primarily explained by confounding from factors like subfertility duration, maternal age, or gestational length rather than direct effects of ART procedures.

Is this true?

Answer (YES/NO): NO